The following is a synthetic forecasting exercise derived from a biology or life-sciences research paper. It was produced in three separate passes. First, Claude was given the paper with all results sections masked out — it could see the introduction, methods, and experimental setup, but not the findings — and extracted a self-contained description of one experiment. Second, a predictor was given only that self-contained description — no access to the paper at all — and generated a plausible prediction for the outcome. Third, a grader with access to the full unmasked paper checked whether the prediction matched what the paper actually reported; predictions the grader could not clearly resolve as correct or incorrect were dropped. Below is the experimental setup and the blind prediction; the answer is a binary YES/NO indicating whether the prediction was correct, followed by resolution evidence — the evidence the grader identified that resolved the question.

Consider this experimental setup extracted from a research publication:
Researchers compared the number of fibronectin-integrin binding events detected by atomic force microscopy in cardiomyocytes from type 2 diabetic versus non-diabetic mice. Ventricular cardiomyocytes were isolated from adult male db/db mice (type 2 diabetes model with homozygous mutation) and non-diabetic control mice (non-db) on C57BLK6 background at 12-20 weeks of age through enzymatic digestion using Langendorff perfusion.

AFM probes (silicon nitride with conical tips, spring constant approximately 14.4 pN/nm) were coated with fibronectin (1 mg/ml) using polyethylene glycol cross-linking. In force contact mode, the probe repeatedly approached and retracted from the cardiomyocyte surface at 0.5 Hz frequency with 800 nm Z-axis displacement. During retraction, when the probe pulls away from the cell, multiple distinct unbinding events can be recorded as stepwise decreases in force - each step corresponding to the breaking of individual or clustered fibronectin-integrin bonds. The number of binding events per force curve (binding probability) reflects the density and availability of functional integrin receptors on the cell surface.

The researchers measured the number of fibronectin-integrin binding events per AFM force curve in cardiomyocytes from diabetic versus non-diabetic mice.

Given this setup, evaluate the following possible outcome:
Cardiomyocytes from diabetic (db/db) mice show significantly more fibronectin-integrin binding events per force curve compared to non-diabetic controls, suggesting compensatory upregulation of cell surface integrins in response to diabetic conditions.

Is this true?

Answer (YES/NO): NO